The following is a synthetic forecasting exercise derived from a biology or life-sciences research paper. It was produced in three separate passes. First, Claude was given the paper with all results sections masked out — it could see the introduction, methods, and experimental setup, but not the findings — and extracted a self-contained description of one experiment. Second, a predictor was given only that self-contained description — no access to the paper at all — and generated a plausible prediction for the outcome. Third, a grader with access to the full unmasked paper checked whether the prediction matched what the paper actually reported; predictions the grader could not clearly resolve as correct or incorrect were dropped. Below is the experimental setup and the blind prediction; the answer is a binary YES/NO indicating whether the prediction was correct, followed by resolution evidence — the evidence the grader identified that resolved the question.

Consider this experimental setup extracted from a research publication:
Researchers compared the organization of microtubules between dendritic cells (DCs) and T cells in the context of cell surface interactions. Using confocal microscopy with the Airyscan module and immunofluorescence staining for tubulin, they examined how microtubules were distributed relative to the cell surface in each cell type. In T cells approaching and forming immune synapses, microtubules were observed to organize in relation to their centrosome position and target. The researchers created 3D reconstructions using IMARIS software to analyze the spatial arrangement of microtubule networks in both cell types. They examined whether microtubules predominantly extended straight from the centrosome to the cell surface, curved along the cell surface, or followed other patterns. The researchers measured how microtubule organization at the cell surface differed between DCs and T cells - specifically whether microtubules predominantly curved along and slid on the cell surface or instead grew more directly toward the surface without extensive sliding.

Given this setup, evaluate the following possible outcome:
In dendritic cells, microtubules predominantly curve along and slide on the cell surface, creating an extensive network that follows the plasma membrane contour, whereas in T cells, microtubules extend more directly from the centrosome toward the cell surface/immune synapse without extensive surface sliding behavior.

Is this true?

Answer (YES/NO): NO